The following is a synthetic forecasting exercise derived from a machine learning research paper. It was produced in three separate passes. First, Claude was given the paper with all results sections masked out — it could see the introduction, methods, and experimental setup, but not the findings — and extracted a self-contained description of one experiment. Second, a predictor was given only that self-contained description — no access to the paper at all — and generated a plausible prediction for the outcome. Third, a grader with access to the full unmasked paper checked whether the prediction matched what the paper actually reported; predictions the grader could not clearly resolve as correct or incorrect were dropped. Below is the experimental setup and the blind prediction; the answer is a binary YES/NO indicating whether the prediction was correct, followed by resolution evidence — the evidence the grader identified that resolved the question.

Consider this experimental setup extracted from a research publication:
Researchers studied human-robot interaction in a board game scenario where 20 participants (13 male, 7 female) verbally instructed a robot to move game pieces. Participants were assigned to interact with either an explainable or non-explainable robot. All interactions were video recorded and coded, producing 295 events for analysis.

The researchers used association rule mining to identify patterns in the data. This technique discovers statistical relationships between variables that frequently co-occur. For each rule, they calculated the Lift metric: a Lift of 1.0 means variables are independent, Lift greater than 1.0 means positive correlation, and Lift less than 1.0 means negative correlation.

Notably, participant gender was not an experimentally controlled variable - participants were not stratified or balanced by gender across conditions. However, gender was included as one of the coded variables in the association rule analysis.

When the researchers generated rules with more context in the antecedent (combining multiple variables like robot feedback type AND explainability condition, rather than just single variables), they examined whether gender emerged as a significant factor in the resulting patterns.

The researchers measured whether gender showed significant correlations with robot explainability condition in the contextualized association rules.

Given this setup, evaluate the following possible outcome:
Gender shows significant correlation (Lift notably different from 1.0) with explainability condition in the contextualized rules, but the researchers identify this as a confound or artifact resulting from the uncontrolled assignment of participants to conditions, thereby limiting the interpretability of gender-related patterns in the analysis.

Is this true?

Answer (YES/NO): NO